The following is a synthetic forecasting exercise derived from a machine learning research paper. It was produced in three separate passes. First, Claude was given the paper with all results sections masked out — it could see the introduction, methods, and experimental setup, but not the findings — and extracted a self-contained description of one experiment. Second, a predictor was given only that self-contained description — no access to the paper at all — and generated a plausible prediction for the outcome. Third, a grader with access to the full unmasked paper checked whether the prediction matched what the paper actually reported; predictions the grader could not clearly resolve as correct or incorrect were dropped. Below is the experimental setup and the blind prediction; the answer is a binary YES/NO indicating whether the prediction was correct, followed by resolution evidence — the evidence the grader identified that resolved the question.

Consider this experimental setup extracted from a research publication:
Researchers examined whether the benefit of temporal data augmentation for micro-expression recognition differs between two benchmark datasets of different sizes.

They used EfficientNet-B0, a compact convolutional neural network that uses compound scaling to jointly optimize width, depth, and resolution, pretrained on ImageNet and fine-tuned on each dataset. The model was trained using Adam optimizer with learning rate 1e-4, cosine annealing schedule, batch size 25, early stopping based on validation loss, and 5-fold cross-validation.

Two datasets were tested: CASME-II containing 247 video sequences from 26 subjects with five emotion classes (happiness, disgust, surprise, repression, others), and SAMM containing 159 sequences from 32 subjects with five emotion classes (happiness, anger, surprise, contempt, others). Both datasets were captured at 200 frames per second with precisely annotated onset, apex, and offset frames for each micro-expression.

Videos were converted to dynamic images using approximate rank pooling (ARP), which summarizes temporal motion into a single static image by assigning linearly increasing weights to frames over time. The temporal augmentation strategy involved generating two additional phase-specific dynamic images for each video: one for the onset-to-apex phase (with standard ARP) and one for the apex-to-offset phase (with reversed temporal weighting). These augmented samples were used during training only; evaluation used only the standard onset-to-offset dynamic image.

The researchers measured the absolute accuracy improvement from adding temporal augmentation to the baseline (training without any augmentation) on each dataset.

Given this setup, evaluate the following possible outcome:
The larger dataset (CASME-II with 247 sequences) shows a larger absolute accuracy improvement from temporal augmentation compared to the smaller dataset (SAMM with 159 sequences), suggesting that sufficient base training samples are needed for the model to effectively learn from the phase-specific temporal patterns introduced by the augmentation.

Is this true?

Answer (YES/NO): NO